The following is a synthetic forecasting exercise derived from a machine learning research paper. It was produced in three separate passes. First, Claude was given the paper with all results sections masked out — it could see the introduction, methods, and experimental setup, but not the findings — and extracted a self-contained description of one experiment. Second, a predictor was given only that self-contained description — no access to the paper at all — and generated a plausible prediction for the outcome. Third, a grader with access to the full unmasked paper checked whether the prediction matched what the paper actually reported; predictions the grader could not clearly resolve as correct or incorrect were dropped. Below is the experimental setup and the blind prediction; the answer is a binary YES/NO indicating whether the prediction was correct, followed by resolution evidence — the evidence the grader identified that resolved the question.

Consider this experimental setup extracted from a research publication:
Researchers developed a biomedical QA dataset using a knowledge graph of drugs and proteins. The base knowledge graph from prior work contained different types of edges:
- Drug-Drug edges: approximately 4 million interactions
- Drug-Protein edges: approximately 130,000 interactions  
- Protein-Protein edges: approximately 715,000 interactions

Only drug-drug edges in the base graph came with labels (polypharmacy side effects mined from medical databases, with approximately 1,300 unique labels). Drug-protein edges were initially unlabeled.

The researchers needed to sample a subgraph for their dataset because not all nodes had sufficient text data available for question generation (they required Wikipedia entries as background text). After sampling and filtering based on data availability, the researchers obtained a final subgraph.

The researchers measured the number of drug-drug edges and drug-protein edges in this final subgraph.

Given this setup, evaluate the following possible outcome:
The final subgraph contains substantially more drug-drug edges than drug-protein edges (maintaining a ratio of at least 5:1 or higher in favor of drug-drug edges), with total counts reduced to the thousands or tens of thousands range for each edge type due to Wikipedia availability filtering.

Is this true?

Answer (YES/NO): NO